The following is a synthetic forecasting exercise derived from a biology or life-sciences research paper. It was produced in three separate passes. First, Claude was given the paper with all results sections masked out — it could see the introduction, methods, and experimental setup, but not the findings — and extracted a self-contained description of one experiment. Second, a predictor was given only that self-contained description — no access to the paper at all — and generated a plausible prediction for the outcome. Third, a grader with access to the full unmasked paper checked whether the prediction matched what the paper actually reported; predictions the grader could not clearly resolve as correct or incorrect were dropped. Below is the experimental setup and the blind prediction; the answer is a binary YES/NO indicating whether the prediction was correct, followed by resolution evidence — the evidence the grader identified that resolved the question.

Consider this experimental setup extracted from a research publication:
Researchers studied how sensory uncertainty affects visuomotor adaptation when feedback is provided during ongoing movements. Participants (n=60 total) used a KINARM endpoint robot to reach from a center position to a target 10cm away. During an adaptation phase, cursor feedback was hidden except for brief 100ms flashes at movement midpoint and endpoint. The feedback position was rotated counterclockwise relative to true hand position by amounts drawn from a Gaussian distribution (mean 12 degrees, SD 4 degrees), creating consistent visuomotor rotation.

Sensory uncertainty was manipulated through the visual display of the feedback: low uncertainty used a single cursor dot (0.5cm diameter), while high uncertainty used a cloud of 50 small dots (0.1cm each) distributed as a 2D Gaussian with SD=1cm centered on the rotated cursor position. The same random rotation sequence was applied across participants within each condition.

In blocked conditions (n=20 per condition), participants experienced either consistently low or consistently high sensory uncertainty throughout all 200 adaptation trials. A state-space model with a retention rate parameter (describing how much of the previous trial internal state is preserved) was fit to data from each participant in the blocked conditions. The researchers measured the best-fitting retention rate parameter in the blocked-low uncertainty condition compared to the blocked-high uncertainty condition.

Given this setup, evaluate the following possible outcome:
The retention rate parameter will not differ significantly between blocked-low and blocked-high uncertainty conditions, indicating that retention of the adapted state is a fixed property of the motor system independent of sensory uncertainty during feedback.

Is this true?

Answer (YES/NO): YES